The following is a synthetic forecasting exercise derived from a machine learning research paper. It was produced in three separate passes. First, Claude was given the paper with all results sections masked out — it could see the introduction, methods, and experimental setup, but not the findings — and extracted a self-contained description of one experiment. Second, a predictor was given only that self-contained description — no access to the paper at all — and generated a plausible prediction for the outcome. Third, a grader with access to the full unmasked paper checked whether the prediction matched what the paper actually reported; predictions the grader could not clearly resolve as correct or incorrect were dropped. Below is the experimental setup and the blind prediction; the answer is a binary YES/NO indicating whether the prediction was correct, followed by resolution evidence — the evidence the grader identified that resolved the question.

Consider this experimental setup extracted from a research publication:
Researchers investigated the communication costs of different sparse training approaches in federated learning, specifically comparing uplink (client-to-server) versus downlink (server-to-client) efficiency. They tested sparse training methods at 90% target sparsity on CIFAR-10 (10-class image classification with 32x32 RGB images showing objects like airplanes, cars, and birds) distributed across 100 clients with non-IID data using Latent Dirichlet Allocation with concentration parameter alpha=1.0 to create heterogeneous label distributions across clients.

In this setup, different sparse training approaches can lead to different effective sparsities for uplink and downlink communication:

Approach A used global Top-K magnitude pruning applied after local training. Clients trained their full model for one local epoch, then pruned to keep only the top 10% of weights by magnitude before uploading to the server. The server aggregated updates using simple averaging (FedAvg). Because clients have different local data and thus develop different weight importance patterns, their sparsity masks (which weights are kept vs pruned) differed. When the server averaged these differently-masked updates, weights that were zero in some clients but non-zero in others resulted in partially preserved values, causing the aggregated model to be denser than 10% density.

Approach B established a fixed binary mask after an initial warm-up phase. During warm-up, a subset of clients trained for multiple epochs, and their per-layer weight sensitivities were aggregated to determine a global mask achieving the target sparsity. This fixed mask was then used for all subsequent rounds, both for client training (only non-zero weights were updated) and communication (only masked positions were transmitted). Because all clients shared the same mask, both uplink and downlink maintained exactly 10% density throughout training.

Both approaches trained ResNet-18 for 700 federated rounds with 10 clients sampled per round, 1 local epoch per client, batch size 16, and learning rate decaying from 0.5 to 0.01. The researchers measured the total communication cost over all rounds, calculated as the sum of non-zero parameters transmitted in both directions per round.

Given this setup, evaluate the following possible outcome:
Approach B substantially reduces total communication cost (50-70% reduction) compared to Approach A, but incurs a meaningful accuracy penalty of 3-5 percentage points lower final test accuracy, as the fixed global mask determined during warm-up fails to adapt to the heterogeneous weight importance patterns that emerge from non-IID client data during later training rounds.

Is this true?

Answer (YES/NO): NO